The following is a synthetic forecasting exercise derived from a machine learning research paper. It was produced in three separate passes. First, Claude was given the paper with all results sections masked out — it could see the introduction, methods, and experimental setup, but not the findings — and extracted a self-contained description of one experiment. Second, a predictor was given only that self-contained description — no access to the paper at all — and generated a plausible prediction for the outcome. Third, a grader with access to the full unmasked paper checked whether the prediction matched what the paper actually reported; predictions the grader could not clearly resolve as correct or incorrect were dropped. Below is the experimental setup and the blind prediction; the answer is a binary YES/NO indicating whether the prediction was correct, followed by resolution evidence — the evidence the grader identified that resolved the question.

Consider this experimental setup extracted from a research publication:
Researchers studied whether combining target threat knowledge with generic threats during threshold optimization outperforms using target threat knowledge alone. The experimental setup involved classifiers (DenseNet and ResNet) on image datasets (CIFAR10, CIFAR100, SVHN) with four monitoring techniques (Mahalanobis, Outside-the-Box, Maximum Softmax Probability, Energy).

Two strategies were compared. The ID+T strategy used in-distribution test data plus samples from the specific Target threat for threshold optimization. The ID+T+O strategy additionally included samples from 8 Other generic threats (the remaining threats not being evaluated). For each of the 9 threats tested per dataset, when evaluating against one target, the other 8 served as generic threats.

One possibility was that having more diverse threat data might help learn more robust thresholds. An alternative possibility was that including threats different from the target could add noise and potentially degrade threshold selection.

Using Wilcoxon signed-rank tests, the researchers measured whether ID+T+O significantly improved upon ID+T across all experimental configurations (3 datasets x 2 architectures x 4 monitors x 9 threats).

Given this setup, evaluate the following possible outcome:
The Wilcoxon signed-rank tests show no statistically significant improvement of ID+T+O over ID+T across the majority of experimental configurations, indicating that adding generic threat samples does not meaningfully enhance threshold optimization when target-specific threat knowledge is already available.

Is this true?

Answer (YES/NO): YES